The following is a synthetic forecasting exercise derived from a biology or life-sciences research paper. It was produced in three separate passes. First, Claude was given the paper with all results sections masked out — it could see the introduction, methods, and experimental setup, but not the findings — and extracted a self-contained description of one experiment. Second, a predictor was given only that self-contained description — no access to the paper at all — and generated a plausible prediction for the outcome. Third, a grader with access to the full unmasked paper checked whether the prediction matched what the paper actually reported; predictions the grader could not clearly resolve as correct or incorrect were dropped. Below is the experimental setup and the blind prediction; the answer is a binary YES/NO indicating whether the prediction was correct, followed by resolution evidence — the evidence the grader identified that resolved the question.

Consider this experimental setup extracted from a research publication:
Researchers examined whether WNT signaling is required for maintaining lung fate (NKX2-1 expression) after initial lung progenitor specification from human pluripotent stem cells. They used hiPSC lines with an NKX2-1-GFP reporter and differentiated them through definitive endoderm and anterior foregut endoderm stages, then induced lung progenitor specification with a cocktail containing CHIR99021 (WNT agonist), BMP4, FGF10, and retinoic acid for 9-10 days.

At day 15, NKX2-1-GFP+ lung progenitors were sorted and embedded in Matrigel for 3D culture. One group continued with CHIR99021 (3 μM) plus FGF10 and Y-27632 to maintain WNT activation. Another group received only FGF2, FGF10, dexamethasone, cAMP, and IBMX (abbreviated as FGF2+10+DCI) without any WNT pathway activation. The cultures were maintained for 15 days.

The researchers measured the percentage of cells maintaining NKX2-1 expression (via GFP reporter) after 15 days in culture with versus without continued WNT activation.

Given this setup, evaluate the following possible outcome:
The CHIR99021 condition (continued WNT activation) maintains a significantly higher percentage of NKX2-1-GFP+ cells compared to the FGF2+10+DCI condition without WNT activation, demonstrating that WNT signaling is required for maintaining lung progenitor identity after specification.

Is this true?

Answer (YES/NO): YES